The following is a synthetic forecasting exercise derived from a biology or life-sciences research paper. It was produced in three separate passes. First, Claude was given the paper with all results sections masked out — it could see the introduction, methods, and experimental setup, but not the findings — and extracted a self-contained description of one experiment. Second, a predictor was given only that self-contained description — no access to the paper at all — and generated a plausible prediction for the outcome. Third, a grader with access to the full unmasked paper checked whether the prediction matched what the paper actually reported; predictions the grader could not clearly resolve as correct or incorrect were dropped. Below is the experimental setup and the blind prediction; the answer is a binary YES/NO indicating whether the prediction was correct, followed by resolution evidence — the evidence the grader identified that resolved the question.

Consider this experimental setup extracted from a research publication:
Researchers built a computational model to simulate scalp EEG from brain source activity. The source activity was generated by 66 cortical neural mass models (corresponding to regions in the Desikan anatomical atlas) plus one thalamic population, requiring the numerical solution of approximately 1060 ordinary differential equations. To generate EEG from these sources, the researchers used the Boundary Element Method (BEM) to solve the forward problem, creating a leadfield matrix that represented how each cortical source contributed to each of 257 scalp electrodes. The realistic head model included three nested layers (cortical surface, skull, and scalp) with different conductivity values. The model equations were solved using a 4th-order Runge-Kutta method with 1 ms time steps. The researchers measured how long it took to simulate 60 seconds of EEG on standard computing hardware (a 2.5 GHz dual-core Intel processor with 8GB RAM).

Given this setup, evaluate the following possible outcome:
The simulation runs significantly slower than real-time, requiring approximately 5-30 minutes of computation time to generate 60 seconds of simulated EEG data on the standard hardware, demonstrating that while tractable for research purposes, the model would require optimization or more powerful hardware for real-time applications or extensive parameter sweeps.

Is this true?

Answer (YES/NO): NO